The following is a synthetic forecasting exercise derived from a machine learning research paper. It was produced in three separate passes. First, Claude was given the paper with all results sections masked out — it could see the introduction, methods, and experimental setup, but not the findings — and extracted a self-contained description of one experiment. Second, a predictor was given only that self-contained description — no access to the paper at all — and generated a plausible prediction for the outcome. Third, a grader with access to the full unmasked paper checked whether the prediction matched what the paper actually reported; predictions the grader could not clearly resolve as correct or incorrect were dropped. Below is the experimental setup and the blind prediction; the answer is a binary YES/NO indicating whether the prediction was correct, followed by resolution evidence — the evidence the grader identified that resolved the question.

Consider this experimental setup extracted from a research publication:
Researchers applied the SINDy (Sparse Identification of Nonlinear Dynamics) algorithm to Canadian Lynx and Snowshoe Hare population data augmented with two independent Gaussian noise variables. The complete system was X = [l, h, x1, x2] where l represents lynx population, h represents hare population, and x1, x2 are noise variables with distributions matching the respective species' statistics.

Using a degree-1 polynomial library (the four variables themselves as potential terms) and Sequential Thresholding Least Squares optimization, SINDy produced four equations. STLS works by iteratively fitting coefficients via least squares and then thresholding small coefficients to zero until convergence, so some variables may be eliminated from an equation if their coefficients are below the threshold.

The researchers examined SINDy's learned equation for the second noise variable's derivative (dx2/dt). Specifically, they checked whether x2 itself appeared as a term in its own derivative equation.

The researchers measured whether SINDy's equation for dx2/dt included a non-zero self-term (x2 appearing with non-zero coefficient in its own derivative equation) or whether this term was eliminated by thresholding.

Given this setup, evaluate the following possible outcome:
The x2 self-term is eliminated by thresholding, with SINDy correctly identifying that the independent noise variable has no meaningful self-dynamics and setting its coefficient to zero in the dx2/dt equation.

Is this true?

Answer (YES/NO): YES